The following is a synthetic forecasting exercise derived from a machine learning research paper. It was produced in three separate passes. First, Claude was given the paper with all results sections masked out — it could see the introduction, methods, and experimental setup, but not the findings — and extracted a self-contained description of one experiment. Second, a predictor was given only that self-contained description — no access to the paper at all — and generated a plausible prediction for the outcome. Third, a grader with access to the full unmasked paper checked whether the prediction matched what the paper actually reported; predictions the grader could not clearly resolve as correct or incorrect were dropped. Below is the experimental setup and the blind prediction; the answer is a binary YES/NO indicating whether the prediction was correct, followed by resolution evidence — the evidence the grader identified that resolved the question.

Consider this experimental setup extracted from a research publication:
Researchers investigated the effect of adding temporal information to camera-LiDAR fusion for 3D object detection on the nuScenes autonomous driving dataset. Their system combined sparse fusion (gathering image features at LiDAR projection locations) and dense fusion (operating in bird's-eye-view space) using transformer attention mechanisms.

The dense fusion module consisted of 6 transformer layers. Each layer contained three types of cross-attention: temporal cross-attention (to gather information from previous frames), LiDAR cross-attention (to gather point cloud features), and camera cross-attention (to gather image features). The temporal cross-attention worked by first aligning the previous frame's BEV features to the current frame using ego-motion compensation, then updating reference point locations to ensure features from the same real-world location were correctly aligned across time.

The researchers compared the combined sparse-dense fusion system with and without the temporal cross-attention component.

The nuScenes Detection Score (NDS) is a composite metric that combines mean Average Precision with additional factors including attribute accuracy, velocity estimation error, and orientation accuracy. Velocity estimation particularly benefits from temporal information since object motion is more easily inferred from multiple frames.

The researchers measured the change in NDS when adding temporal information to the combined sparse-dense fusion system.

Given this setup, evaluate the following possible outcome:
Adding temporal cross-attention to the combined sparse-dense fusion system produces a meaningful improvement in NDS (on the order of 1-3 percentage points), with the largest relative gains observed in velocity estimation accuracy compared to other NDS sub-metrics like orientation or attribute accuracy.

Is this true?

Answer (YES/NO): NO